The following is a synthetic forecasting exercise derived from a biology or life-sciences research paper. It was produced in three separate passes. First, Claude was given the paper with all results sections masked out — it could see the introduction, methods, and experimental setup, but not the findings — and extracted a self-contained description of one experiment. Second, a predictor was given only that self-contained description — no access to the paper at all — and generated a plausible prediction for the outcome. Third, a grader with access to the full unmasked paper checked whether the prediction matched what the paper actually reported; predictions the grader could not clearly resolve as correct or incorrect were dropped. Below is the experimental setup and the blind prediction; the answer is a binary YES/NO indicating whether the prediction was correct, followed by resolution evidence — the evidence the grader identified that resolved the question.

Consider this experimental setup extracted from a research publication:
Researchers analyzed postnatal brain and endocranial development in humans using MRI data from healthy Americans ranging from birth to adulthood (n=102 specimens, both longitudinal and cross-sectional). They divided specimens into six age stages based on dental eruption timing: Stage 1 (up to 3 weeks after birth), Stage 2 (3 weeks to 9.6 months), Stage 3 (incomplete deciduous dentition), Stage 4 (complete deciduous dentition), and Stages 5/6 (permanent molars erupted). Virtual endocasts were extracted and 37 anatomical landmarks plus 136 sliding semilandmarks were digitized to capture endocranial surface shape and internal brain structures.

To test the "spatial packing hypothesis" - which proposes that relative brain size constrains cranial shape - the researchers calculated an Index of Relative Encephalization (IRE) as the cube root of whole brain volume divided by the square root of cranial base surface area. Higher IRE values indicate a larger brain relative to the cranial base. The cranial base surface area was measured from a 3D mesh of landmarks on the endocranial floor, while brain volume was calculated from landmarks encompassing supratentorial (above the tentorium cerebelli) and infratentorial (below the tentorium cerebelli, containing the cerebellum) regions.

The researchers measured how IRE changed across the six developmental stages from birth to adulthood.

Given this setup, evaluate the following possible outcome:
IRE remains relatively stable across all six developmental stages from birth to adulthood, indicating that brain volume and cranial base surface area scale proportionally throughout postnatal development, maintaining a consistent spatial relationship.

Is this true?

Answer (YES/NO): NO